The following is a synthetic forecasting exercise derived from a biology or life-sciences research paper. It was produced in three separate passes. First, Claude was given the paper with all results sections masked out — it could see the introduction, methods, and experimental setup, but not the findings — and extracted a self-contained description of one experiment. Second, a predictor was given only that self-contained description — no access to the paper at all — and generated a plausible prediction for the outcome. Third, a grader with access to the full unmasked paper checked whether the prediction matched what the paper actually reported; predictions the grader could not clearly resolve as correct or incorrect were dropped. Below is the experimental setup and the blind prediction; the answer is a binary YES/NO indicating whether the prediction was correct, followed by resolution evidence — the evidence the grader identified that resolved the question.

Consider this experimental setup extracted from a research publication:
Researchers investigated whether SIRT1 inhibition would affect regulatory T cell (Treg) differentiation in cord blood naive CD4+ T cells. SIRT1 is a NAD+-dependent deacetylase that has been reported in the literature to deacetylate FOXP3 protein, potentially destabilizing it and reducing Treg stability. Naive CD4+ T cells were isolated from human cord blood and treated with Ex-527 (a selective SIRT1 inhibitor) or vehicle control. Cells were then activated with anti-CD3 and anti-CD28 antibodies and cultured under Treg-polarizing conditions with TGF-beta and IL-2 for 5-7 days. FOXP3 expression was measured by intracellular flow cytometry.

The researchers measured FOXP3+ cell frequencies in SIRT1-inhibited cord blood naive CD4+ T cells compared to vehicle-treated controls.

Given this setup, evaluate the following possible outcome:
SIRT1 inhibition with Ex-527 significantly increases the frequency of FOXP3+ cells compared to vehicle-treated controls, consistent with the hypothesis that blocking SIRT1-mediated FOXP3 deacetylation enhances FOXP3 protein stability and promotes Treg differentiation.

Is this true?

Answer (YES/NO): NO